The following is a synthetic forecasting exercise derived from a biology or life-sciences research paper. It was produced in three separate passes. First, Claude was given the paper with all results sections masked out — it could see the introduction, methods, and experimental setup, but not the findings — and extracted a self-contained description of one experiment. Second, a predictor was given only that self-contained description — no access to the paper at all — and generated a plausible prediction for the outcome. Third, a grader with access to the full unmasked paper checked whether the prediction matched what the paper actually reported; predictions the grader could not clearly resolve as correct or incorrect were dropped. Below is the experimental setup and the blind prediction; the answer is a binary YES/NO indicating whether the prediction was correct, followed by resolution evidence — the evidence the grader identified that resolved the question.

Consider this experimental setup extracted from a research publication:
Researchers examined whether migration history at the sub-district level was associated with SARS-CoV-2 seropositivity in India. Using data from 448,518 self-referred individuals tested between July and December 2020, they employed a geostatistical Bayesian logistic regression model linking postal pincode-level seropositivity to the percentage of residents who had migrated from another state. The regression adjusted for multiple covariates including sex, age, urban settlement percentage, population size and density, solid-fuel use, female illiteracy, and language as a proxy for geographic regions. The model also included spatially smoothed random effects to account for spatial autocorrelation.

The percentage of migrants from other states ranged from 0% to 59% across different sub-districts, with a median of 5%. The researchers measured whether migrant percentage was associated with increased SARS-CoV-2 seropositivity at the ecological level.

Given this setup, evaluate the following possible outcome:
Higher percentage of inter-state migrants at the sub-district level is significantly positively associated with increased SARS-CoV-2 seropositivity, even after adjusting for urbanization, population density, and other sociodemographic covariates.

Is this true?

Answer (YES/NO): NO